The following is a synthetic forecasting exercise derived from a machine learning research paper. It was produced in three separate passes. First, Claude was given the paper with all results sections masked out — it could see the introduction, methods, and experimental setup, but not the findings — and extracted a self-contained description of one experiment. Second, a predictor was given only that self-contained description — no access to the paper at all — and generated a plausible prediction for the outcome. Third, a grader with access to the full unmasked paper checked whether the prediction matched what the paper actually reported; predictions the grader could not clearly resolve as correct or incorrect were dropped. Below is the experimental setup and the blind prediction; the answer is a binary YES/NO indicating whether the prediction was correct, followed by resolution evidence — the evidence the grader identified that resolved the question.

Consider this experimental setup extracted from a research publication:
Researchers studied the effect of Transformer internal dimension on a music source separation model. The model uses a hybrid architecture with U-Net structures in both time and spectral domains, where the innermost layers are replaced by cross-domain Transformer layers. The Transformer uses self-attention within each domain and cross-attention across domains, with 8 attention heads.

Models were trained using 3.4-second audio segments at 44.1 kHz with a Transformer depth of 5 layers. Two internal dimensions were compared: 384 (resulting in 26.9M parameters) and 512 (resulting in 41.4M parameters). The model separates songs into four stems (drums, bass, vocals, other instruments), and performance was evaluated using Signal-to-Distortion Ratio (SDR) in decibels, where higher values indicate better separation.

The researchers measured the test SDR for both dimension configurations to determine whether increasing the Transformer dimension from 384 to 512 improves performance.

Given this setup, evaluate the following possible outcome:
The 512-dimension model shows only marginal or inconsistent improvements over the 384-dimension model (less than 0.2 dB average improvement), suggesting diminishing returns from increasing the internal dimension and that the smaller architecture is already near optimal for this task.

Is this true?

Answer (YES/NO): NO